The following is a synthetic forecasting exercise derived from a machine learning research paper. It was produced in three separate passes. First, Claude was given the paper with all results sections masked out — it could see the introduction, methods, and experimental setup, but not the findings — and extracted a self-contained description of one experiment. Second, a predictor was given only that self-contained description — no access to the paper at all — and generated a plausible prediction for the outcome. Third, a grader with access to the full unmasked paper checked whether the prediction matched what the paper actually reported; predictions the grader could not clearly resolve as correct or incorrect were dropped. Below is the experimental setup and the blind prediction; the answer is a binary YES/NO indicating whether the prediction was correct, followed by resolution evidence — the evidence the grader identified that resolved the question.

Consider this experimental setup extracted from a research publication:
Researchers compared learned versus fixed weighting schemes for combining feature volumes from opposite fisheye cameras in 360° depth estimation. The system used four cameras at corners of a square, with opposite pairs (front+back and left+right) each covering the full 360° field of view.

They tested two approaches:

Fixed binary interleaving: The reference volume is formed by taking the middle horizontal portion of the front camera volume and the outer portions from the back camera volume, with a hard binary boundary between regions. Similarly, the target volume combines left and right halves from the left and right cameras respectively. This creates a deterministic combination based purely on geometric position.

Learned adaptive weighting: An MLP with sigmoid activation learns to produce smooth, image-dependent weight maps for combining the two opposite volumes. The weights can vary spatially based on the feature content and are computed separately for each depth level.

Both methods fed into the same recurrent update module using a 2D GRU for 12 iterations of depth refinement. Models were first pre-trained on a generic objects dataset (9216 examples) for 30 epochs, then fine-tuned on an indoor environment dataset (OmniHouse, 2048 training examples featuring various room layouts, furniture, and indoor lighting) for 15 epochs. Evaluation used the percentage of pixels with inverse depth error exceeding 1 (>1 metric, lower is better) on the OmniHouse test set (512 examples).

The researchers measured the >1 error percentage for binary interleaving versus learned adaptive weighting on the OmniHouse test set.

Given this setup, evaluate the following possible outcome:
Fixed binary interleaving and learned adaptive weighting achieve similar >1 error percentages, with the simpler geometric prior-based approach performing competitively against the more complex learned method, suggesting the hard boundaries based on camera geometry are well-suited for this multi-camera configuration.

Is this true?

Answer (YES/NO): NO